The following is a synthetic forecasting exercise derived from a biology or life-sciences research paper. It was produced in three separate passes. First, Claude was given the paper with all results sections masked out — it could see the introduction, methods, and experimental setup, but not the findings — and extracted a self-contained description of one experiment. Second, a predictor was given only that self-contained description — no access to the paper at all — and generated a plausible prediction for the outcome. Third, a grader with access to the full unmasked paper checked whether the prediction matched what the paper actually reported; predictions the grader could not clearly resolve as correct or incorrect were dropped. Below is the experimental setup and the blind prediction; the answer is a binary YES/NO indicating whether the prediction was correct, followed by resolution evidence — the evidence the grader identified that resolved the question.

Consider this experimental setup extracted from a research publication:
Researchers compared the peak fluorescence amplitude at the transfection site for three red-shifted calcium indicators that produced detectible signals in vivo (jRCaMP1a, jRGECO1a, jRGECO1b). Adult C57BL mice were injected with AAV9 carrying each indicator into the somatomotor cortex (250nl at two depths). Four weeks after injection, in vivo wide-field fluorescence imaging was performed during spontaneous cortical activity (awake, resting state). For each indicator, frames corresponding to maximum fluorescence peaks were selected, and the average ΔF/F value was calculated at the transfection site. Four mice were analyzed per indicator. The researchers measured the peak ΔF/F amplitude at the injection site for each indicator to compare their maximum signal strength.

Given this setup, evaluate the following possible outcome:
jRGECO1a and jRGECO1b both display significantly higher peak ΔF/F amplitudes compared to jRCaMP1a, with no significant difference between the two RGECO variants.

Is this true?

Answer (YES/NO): NO